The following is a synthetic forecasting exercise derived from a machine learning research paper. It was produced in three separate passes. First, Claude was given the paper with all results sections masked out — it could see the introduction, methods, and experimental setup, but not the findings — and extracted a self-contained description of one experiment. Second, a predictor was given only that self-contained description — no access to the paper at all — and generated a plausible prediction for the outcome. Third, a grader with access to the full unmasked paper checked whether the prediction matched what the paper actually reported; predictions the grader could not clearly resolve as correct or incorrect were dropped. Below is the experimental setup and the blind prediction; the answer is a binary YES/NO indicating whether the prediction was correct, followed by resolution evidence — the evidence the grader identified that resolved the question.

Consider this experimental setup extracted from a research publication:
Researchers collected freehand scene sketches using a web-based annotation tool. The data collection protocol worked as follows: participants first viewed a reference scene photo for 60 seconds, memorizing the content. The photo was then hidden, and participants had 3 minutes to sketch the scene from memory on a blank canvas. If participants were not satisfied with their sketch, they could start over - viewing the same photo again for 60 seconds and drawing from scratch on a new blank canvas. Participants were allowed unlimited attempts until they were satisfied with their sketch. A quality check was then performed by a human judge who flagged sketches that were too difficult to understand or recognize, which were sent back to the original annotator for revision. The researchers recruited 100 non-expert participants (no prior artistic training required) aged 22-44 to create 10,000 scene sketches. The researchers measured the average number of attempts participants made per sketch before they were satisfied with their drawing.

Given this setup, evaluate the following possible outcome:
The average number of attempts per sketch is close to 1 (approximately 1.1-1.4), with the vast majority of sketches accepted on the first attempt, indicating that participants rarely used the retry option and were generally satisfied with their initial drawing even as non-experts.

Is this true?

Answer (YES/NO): NO